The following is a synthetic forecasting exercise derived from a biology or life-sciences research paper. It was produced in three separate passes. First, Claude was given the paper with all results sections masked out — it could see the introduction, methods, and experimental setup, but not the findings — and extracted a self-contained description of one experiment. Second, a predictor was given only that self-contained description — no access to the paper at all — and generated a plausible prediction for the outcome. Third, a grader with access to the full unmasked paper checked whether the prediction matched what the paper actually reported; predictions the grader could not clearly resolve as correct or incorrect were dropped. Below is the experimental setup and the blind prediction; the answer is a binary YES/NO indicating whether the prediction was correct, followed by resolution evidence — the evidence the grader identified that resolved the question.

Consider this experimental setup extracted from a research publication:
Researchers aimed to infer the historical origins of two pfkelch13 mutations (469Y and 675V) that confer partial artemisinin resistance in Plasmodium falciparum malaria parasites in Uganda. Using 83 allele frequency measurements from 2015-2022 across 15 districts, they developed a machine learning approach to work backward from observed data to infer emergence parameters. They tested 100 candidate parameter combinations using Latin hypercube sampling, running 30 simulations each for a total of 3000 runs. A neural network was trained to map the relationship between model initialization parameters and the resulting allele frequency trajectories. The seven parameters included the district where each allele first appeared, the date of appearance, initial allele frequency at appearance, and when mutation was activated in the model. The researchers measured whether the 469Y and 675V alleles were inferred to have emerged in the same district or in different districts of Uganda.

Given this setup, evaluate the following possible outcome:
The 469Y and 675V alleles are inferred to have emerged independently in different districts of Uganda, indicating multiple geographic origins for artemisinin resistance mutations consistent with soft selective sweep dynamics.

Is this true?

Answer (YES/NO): YES